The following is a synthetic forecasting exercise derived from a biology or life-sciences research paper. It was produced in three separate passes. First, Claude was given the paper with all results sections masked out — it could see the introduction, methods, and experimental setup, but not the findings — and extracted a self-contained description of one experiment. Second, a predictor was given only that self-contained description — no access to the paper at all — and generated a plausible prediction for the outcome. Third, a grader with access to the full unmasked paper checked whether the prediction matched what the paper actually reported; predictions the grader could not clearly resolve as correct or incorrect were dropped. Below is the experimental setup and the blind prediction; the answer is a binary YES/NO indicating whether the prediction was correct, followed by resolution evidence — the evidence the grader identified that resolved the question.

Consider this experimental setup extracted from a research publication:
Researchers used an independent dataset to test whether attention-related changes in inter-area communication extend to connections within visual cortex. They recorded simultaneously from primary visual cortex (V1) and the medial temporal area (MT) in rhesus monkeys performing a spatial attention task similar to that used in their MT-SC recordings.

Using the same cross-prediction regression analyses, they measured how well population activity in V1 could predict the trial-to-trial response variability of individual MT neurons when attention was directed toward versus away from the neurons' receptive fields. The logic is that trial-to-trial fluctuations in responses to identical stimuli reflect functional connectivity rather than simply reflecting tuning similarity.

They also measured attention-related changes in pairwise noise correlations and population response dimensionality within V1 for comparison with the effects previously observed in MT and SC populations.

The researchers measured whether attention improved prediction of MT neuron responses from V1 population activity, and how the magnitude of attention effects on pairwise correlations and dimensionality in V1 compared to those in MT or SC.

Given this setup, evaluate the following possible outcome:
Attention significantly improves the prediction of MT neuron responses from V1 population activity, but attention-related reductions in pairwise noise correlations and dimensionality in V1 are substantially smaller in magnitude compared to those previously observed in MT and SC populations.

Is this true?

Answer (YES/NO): YES